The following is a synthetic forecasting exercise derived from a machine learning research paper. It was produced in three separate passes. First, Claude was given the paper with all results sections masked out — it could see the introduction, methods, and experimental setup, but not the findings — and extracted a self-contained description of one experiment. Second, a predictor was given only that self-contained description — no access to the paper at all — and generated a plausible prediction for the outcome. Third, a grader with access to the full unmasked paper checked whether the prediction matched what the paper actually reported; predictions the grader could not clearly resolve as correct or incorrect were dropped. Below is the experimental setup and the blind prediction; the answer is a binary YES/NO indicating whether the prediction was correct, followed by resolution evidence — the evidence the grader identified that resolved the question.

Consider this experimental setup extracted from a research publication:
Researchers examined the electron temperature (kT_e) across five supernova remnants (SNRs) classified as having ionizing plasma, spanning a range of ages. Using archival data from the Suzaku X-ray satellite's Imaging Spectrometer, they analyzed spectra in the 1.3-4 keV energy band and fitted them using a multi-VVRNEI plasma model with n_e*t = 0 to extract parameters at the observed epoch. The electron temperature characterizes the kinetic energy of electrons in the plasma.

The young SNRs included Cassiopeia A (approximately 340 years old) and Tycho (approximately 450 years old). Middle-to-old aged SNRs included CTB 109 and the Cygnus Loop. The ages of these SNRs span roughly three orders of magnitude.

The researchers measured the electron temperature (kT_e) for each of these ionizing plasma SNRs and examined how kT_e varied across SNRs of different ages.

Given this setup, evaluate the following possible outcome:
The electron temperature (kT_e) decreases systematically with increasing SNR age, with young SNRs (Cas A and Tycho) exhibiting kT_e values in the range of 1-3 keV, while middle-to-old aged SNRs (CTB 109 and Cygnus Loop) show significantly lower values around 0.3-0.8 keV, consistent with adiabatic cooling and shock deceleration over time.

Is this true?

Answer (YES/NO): YES